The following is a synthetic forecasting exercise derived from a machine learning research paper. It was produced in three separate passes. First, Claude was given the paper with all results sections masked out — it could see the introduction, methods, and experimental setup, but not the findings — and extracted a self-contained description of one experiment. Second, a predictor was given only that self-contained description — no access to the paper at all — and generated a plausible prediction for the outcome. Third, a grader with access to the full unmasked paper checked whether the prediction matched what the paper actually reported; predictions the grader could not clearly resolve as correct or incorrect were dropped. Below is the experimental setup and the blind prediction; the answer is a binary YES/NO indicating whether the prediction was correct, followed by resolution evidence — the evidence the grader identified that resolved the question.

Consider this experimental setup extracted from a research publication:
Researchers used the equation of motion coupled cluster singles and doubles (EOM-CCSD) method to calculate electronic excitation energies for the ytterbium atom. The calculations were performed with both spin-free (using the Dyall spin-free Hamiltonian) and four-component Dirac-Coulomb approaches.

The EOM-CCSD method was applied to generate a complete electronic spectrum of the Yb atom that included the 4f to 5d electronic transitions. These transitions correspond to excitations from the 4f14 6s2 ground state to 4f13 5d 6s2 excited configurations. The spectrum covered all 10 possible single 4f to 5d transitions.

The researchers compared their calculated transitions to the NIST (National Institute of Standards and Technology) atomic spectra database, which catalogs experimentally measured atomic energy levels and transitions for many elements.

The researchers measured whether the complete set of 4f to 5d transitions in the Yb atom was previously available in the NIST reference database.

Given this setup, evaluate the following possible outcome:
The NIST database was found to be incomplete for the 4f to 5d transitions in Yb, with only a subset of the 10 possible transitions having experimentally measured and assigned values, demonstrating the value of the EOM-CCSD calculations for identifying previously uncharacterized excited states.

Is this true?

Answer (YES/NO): NO